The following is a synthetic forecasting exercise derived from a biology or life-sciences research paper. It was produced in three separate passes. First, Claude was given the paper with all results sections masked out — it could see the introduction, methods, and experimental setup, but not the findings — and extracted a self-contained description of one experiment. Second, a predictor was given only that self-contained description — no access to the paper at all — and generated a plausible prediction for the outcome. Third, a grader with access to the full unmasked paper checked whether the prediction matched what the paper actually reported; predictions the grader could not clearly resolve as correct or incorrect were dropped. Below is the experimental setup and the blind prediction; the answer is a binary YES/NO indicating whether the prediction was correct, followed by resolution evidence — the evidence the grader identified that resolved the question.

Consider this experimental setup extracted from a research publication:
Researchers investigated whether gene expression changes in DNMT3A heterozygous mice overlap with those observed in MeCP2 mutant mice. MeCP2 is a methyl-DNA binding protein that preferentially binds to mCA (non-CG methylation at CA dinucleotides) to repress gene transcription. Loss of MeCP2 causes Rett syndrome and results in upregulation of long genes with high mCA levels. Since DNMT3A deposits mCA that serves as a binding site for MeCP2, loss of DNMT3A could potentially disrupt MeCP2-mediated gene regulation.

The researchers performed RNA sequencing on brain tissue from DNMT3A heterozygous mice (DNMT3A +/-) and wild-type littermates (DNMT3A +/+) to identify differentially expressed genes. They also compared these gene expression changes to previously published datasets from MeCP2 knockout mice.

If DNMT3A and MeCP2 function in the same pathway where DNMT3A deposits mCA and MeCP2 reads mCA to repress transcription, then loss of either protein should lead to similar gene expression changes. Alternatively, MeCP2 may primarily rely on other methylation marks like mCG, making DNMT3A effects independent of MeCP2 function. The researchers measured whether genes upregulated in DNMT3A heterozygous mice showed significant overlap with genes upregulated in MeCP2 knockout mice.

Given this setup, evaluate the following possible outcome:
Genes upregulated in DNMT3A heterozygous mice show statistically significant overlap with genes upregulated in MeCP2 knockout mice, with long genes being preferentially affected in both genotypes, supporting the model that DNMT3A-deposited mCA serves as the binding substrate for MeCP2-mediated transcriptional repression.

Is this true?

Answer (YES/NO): NO